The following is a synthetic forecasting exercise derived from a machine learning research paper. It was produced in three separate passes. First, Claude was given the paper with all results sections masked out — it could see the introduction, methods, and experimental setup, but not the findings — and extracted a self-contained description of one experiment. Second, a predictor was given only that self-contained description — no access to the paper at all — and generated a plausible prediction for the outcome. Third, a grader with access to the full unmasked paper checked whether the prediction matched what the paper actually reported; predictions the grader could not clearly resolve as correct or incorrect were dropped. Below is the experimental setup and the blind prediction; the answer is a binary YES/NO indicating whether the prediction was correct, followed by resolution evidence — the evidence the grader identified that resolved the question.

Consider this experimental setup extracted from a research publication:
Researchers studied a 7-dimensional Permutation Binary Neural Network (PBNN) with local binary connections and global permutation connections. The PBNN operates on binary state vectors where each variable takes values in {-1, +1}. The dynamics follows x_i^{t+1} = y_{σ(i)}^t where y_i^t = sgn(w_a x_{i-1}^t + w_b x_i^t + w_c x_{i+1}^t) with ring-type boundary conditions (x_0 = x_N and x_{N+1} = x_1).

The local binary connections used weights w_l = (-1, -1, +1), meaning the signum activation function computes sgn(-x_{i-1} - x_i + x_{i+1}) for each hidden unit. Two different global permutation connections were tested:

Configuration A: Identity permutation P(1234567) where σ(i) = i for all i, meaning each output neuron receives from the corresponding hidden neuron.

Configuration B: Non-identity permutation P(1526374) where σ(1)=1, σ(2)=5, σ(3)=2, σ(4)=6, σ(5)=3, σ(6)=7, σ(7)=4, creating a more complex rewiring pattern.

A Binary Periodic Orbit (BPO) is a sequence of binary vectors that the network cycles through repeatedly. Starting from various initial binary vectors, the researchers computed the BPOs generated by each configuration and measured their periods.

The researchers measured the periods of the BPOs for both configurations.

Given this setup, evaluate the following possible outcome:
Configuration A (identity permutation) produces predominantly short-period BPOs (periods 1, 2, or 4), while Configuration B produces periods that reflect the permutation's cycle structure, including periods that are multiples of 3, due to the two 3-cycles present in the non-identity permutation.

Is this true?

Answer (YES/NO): NO